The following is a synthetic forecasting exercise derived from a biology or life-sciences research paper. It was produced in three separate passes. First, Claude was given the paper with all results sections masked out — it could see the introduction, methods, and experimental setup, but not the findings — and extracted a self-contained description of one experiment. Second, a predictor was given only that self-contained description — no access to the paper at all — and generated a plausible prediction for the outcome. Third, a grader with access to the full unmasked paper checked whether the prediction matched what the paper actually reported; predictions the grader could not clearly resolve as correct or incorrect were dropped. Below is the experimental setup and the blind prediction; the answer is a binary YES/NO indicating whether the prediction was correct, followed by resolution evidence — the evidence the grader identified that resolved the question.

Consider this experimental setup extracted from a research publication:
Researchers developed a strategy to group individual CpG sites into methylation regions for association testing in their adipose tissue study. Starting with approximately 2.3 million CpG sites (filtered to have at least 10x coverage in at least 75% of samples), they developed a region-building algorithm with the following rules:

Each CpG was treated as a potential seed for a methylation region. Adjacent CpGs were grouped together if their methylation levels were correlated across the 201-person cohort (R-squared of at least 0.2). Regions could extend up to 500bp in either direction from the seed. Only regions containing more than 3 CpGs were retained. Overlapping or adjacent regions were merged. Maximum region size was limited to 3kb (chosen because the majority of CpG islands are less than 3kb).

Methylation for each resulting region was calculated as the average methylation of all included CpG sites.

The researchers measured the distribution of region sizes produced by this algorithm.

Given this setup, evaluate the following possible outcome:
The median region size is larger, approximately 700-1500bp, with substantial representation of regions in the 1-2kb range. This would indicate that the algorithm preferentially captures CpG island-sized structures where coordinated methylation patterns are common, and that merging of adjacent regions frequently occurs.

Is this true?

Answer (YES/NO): NO